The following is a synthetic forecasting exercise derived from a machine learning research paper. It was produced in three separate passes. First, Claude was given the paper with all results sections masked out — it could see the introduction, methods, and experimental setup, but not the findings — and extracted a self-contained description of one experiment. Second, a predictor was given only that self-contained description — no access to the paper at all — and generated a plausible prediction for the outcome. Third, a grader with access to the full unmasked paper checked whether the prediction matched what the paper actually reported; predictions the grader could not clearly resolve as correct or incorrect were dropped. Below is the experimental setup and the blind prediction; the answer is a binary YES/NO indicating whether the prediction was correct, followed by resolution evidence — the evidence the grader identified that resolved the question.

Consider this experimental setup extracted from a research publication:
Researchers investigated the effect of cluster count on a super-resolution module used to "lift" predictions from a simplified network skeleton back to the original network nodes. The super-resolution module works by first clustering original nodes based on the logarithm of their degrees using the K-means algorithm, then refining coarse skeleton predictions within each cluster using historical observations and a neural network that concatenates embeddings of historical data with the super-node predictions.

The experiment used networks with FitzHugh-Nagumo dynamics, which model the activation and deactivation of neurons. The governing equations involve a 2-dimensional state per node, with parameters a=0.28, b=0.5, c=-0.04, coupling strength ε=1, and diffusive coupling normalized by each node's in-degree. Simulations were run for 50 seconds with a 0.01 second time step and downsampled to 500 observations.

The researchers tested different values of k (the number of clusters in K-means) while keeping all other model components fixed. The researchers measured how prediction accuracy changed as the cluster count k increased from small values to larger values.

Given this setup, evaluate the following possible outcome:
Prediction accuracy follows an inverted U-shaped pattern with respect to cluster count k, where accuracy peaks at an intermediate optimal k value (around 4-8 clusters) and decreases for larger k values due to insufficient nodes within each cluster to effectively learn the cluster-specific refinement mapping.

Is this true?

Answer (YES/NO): NO